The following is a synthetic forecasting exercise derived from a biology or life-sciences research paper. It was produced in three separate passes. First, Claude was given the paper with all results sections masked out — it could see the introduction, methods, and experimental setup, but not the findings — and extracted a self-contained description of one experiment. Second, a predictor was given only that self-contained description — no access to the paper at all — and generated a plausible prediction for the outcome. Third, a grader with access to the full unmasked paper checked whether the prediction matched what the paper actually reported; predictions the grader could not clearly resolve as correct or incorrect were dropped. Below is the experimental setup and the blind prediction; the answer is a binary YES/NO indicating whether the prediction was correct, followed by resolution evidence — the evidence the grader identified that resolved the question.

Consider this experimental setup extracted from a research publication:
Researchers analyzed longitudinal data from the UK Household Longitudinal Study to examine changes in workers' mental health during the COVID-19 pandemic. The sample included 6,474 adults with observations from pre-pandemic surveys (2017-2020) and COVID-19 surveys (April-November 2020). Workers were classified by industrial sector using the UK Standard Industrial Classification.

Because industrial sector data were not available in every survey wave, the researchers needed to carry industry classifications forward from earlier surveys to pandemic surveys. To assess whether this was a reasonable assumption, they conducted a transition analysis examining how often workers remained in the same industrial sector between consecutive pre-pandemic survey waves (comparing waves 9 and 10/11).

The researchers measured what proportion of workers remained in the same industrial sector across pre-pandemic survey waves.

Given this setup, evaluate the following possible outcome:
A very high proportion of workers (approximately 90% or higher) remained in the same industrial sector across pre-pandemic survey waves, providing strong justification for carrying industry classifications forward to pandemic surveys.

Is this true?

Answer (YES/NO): YES